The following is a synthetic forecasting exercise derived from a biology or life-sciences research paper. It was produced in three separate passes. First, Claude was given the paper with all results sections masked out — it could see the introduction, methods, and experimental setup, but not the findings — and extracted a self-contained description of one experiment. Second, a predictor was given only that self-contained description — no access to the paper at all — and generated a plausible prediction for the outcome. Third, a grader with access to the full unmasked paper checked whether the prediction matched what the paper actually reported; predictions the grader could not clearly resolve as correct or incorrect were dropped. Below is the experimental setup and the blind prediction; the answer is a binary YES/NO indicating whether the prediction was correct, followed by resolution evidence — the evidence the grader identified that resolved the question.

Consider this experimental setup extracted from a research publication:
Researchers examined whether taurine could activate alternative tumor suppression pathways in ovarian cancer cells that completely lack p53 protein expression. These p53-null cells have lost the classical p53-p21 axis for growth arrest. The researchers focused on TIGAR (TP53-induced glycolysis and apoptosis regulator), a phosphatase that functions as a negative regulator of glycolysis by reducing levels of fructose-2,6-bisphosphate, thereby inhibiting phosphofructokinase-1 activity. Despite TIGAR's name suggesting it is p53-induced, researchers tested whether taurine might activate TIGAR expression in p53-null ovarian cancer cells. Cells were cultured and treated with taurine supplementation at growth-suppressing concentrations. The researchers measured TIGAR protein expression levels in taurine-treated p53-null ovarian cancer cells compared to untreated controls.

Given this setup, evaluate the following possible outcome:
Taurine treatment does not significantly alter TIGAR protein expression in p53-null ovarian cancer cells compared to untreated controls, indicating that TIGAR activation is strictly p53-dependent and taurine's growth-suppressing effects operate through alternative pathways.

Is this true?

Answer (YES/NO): NO